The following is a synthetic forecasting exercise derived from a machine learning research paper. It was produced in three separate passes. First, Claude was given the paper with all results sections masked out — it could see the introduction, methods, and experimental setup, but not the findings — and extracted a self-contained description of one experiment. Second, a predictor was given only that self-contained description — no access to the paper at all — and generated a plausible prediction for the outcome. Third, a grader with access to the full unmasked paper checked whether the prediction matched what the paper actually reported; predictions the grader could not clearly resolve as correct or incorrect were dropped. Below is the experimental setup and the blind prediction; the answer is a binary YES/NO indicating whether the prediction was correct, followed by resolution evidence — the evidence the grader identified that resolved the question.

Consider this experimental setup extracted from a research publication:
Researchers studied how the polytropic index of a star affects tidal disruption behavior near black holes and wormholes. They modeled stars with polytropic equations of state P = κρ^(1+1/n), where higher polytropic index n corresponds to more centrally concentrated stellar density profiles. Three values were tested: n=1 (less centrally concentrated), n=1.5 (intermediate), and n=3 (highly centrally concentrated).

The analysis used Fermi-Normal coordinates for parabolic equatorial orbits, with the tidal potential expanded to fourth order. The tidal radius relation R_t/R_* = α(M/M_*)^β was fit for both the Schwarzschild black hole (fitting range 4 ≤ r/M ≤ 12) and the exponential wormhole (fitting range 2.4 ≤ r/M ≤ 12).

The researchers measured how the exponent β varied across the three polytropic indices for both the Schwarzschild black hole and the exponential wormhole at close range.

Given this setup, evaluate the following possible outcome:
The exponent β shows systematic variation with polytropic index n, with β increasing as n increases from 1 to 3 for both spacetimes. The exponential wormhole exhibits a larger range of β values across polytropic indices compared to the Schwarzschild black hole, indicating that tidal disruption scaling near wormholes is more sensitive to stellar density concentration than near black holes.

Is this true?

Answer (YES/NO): NO